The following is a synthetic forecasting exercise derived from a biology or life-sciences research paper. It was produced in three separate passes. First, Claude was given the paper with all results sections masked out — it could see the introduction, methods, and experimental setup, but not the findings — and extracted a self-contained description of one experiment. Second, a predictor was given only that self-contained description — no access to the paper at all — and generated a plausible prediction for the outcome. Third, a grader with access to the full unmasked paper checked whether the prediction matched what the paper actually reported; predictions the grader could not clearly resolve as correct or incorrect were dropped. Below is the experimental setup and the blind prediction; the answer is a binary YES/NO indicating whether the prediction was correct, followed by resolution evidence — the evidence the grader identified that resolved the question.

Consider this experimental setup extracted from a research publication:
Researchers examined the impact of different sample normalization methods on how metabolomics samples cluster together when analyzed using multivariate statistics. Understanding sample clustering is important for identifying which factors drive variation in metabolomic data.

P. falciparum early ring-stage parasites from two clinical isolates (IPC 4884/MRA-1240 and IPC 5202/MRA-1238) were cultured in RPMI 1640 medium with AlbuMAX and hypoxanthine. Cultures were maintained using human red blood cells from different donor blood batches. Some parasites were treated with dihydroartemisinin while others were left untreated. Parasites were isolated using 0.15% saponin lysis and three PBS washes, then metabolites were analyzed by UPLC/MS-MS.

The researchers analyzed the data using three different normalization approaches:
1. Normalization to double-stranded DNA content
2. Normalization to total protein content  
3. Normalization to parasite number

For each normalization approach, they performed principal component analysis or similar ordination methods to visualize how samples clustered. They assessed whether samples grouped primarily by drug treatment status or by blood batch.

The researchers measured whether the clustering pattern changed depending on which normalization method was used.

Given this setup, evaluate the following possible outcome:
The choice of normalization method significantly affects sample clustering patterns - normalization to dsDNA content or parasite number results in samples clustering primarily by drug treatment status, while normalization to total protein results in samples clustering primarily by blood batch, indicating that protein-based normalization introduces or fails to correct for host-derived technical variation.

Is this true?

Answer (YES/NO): NO